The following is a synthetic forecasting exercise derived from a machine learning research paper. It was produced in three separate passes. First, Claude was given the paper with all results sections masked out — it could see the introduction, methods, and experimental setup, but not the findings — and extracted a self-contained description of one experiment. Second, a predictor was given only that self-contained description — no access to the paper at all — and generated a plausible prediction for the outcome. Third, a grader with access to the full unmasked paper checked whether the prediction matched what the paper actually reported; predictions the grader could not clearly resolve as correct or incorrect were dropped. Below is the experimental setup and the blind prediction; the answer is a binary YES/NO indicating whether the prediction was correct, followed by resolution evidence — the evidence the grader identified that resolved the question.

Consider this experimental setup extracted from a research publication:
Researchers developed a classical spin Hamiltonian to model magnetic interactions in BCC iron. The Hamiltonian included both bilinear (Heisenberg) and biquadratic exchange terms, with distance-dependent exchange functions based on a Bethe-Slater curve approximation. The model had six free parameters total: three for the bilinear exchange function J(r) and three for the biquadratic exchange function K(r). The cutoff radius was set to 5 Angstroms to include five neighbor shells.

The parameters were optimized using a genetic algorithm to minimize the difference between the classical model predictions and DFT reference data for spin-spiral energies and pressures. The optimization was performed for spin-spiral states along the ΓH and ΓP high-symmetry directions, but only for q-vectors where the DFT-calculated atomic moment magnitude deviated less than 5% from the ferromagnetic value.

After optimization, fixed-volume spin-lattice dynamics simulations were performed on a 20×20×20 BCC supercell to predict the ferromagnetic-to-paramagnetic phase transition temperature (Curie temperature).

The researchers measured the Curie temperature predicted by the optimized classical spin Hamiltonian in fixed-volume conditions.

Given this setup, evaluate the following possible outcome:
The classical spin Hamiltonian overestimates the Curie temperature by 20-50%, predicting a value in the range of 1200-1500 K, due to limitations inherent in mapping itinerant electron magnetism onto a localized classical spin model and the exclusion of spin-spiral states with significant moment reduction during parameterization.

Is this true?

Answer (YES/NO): NO